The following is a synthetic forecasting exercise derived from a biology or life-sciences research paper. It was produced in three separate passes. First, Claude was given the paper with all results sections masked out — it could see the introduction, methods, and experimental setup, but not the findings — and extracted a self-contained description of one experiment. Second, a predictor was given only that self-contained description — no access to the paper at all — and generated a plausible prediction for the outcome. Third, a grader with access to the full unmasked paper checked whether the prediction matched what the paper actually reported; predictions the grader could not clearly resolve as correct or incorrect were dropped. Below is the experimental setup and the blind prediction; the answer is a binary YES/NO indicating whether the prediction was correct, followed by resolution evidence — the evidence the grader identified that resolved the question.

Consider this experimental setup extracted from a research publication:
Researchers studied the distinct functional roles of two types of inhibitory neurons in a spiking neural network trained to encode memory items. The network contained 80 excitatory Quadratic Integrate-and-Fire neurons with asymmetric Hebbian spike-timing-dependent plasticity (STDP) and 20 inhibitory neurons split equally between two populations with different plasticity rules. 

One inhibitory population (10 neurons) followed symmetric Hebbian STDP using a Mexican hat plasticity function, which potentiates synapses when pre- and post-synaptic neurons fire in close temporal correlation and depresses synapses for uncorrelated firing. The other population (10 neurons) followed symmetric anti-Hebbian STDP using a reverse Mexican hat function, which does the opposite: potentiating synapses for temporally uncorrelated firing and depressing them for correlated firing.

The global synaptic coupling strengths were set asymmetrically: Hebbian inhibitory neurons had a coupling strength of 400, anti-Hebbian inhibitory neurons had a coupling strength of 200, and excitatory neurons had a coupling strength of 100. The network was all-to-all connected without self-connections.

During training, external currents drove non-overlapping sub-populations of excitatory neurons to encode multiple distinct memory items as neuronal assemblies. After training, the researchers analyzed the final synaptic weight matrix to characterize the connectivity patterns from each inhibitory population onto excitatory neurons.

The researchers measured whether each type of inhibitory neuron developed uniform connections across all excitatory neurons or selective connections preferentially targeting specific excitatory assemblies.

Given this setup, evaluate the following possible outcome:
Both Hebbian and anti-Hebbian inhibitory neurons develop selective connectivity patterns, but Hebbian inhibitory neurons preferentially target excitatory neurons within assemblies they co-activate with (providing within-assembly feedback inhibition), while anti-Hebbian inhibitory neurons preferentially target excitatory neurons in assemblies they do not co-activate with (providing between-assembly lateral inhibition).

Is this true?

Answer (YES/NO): YES